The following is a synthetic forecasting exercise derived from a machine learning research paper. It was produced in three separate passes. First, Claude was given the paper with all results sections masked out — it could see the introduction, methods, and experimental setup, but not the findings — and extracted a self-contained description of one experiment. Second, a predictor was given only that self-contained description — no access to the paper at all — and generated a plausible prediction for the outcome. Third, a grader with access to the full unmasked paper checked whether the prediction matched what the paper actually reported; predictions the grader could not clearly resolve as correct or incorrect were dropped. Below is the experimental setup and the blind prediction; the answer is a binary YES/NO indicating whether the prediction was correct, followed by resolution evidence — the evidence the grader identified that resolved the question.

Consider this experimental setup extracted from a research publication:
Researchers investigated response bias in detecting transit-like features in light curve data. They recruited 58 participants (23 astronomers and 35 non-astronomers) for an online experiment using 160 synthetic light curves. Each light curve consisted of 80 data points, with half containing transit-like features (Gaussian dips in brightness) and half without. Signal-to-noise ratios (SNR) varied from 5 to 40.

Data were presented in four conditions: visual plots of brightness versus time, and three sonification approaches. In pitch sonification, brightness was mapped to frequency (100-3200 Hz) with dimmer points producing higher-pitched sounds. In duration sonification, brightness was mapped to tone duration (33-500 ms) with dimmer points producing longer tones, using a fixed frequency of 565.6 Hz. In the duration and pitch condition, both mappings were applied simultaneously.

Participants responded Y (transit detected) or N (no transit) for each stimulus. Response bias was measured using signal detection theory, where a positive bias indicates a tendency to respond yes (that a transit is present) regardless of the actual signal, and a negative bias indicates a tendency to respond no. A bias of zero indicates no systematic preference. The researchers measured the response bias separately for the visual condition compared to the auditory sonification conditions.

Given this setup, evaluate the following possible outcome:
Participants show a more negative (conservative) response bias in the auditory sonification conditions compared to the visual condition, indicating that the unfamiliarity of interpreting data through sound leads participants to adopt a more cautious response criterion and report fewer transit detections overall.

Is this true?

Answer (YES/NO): NO